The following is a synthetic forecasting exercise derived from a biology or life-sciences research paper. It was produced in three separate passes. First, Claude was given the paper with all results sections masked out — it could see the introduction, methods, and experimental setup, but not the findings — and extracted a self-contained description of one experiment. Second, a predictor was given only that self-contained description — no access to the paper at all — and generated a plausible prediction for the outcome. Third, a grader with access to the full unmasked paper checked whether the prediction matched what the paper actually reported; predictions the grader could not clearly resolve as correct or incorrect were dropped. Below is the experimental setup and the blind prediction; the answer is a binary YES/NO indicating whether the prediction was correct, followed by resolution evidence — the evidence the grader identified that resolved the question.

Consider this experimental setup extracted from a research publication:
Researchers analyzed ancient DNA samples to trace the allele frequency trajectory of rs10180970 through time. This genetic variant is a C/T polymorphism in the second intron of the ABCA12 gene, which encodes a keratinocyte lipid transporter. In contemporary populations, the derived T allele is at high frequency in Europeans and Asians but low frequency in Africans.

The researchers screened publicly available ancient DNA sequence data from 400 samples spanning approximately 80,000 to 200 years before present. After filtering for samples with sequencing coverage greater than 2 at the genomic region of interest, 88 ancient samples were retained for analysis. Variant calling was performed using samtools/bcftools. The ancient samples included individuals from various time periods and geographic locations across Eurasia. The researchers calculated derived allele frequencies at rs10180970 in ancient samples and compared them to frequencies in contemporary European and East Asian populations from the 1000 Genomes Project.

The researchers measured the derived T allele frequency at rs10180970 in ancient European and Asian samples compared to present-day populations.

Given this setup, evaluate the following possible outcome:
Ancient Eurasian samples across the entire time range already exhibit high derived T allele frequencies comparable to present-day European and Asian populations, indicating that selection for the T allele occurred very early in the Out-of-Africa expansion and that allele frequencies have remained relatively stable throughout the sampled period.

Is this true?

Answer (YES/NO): YES